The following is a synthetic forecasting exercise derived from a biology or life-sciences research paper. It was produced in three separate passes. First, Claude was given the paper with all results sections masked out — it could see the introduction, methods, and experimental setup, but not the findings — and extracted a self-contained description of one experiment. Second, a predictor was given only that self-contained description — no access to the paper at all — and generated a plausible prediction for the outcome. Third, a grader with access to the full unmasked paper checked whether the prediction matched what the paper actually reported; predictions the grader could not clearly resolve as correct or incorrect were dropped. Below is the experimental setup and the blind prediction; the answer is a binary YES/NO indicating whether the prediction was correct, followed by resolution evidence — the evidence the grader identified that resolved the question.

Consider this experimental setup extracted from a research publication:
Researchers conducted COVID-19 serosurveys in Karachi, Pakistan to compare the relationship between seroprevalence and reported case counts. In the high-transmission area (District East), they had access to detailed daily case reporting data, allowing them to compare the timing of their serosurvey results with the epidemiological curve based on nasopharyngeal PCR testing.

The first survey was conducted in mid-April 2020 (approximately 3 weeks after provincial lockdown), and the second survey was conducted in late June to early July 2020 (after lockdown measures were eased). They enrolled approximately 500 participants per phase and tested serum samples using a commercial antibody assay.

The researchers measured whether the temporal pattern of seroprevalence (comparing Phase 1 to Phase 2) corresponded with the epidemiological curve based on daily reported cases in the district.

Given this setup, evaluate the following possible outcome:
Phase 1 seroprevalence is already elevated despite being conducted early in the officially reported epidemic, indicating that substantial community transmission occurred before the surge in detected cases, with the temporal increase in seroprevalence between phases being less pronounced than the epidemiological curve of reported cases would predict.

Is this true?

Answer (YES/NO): NO